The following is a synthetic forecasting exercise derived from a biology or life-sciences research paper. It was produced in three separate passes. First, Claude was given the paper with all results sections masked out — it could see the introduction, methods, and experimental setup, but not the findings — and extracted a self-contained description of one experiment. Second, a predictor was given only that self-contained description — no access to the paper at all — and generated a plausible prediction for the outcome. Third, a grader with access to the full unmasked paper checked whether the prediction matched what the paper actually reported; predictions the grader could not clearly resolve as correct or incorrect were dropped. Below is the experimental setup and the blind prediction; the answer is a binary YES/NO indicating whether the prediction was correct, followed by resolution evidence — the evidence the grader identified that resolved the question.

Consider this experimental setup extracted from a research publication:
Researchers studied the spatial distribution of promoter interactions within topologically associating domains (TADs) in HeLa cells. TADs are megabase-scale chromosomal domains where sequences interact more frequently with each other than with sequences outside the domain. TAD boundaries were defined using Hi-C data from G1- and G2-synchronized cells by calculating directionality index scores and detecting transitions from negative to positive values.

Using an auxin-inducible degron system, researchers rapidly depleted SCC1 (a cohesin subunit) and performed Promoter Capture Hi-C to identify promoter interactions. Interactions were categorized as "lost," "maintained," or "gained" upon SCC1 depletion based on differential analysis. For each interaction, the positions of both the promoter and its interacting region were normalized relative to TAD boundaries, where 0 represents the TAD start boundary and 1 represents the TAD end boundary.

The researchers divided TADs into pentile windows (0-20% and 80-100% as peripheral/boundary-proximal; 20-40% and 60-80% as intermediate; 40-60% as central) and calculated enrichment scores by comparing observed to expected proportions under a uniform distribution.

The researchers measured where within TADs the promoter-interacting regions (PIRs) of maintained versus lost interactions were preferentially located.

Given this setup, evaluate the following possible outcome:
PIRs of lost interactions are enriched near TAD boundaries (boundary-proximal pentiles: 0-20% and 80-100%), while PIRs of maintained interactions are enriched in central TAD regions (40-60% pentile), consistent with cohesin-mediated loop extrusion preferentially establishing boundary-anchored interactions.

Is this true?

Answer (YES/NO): NO